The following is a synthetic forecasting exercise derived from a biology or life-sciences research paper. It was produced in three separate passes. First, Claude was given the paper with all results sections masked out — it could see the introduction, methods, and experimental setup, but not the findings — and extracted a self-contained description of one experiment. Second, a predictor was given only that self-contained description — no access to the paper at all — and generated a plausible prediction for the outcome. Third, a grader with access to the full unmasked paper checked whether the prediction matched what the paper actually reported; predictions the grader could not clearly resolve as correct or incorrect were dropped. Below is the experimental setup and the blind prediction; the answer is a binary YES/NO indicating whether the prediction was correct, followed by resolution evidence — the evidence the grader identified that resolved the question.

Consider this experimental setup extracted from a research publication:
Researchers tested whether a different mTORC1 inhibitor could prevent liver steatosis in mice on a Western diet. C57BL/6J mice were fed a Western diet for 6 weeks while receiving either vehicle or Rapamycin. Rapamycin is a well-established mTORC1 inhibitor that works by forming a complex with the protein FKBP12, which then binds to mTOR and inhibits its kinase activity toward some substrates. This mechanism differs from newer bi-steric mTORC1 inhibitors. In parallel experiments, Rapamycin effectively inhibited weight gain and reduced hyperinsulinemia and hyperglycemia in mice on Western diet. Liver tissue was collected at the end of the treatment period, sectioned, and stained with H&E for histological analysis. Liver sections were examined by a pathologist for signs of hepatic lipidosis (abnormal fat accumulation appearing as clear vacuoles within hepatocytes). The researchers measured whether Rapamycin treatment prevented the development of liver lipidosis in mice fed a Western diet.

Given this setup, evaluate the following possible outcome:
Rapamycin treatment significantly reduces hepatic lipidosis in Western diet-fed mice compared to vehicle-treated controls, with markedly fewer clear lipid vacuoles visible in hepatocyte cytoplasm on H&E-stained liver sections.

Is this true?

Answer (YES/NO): NO